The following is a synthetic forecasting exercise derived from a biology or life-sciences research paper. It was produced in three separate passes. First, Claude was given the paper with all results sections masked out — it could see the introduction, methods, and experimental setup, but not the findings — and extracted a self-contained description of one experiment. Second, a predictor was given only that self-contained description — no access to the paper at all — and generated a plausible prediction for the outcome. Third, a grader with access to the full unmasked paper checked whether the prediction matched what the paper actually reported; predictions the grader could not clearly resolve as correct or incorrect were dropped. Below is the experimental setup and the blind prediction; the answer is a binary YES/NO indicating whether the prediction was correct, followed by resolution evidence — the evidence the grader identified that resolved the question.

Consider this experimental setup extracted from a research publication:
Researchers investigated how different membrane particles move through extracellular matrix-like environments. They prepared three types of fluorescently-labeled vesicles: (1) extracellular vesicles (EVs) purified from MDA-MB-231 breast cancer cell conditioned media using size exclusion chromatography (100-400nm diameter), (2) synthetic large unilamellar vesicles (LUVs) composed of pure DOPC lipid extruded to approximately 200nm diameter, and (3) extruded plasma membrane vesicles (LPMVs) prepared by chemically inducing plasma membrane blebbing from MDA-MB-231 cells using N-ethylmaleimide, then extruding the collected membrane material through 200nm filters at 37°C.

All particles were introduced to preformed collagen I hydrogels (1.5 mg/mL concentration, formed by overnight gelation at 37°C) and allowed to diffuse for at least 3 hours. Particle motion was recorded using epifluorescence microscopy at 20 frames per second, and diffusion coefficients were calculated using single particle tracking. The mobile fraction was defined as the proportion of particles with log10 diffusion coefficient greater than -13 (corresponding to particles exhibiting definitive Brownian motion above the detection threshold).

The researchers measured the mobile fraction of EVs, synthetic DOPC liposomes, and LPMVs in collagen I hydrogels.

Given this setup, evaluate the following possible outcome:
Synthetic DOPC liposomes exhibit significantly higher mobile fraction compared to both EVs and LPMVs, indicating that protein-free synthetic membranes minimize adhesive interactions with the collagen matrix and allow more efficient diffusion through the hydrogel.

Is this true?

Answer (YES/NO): NO